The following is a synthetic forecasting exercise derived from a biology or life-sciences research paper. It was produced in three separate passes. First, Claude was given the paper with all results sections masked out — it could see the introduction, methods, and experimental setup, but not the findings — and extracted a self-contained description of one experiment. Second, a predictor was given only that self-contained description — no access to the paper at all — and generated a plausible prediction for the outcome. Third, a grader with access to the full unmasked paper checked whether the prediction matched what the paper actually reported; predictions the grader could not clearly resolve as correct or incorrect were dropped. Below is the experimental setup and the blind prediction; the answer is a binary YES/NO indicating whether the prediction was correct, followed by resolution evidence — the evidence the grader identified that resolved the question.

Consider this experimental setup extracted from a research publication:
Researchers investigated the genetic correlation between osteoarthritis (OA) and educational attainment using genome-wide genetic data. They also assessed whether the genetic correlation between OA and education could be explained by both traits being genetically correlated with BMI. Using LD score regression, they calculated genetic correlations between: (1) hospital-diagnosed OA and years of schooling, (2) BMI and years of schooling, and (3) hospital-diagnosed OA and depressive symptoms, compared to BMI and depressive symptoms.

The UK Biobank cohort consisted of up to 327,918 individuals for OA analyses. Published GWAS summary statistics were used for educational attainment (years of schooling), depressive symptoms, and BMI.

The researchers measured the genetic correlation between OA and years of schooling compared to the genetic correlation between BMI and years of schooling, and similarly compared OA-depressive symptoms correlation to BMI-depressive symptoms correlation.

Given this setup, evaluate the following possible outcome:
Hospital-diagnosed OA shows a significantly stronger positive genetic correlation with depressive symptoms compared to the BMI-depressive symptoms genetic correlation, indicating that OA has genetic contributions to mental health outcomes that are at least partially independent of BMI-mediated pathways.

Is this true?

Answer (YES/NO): YES